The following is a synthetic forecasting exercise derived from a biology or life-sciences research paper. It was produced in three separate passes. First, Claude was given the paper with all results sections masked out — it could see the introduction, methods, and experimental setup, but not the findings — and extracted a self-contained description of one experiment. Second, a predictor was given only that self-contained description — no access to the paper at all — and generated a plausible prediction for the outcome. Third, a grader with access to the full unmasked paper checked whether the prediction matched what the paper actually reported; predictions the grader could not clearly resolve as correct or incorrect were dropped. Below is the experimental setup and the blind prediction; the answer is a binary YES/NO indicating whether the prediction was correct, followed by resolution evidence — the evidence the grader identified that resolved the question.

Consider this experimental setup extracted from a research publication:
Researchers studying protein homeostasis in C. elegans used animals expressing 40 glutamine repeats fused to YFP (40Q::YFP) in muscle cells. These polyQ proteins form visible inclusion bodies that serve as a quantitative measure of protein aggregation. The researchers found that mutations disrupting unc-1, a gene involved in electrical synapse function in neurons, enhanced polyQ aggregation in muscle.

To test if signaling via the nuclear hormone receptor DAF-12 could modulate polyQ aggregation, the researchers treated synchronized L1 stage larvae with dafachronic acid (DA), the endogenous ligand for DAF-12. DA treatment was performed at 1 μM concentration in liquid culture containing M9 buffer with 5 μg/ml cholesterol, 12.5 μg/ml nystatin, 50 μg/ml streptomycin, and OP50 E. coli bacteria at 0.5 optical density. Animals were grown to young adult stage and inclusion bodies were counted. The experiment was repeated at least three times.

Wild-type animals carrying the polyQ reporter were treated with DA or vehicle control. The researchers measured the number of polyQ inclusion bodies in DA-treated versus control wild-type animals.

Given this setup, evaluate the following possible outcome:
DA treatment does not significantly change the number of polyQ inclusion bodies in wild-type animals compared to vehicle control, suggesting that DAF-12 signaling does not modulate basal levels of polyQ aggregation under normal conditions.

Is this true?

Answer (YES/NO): NO